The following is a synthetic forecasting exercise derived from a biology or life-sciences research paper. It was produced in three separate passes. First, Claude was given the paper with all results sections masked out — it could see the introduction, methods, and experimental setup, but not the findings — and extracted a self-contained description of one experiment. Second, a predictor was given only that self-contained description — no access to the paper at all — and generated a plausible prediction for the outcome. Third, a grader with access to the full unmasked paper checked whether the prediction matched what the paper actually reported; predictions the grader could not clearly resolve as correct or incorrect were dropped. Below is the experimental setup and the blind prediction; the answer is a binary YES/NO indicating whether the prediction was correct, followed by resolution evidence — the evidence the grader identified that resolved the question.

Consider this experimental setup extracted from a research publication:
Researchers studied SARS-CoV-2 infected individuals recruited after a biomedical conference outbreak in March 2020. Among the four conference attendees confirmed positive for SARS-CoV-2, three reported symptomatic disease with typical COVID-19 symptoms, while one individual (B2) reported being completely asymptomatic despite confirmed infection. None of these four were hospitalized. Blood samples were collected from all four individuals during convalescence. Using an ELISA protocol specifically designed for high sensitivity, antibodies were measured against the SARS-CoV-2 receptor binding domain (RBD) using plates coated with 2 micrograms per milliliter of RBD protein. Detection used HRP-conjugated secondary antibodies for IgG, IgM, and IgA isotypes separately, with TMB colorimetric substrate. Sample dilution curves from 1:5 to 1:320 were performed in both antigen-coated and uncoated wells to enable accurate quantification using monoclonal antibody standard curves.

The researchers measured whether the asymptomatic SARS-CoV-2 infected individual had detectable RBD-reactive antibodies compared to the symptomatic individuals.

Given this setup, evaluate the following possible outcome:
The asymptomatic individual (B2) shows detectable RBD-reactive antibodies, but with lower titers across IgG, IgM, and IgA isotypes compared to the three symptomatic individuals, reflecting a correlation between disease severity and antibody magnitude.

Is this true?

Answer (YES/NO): NO